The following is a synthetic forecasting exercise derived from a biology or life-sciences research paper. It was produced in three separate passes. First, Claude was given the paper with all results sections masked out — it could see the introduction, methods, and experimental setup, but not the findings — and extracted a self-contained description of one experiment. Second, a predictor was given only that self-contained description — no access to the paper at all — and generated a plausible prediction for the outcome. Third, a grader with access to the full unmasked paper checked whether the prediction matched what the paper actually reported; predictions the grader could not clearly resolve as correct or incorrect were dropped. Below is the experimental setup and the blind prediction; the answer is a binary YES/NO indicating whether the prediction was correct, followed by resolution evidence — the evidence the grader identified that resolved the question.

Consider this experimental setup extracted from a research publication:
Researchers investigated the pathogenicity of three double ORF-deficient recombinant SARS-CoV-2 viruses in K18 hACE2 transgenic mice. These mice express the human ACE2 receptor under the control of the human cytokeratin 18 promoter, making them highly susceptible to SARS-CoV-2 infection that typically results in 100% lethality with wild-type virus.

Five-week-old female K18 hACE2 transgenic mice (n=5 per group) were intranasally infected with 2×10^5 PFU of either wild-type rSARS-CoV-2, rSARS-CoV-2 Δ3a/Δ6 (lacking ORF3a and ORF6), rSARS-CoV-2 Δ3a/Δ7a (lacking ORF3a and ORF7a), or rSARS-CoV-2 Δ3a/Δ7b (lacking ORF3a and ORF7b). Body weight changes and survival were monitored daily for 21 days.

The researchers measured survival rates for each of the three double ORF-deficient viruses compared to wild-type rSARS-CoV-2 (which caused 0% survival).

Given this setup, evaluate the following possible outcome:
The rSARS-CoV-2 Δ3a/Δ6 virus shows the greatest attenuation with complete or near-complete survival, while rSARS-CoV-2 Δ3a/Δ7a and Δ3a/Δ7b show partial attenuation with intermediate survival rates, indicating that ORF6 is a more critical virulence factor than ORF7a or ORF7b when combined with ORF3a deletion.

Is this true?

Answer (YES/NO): NO